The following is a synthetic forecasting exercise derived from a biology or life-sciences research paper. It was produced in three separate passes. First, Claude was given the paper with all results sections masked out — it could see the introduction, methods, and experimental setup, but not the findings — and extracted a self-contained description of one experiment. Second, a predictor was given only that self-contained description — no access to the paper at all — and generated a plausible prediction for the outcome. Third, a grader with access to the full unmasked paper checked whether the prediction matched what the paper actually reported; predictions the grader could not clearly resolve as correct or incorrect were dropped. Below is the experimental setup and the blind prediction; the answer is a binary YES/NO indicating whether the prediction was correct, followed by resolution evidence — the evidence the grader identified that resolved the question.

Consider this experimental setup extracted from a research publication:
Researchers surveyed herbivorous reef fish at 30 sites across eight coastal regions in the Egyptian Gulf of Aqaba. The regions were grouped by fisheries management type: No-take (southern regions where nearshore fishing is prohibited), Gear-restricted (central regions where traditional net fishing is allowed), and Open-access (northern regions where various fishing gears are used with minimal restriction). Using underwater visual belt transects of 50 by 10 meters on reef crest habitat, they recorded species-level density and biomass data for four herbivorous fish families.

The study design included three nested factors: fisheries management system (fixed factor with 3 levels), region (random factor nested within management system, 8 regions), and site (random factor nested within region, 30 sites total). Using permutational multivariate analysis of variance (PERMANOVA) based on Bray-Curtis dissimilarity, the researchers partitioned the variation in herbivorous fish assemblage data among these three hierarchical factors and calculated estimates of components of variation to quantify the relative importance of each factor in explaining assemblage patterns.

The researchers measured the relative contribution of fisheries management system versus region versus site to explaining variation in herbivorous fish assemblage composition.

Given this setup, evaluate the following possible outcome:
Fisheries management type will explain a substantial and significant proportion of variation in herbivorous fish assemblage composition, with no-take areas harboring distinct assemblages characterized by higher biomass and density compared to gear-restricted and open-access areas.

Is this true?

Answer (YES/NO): NO